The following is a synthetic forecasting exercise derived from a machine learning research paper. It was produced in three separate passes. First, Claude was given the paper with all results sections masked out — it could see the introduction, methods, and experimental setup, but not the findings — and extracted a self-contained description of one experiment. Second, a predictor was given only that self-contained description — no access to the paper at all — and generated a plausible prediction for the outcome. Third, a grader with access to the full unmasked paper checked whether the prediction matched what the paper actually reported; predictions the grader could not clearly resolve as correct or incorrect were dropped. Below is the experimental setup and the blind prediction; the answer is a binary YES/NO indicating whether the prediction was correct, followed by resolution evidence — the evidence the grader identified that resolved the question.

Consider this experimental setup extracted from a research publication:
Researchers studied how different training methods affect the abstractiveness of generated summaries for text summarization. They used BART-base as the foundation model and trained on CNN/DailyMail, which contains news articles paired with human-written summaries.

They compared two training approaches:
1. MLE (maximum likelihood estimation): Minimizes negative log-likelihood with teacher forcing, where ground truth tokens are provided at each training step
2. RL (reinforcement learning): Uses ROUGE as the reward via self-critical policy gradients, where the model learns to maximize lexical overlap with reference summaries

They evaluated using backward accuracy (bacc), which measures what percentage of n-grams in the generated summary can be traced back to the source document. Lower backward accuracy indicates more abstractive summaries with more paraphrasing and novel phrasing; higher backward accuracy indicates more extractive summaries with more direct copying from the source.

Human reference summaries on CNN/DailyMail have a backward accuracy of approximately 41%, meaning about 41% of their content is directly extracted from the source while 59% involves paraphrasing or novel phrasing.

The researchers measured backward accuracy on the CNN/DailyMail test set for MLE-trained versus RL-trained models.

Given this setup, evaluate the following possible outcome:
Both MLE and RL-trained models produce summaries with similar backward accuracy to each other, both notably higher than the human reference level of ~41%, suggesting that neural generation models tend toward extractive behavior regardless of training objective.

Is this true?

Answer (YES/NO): NO